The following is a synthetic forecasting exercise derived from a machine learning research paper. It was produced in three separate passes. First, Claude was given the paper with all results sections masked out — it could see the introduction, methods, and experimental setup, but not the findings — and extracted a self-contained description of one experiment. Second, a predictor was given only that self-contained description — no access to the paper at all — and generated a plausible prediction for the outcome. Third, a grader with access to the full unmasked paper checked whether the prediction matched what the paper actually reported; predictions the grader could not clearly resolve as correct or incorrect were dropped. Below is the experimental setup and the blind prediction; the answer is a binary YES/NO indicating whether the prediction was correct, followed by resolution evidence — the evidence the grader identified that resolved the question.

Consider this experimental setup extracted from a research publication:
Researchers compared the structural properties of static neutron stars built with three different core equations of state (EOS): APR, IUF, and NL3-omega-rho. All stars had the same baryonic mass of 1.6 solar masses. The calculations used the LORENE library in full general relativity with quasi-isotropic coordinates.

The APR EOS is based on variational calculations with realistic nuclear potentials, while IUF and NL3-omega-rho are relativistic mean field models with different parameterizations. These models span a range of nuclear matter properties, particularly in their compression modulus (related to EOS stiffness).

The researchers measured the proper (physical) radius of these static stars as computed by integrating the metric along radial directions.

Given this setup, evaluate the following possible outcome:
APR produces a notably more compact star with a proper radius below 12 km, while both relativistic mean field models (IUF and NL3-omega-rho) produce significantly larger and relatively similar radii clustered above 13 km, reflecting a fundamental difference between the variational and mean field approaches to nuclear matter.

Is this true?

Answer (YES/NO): NO